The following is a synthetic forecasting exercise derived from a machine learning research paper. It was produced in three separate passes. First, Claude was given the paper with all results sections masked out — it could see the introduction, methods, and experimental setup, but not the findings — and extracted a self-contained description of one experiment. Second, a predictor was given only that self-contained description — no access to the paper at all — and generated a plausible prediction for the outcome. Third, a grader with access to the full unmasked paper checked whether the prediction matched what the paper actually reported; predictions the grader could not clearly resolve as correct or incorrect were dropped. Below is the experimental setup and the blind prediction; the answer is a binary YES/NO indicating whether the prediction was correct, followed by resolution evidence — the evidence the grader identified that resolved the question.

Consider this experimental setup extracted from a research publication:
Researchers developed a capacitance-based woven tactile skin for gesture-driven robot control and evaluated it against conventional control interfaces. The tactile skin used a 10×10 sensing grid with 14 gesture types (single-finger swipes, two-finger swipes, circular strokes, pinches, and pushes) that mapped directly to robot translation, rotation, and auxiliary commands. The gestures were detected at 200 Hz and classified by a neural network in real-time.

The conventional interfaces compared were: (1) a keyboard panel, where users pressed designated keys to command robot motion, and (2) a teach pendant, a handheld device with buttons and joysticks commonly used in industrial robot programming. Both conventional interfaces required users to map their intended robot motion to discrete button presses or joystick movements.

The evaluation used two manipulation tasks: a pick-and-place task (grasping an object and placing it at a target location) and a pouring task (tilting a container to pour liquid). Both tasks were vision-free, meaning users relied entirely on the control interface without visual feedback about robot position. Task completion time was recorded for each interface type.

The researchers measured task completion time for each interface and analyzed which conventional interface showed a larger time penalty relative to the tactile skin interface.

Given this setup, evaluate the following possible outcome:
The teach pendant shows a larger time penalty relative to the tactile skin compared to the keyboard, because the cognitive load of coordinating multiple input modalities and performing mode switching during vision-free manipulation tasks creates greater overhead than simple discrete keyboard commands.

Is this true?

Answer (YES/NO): YES